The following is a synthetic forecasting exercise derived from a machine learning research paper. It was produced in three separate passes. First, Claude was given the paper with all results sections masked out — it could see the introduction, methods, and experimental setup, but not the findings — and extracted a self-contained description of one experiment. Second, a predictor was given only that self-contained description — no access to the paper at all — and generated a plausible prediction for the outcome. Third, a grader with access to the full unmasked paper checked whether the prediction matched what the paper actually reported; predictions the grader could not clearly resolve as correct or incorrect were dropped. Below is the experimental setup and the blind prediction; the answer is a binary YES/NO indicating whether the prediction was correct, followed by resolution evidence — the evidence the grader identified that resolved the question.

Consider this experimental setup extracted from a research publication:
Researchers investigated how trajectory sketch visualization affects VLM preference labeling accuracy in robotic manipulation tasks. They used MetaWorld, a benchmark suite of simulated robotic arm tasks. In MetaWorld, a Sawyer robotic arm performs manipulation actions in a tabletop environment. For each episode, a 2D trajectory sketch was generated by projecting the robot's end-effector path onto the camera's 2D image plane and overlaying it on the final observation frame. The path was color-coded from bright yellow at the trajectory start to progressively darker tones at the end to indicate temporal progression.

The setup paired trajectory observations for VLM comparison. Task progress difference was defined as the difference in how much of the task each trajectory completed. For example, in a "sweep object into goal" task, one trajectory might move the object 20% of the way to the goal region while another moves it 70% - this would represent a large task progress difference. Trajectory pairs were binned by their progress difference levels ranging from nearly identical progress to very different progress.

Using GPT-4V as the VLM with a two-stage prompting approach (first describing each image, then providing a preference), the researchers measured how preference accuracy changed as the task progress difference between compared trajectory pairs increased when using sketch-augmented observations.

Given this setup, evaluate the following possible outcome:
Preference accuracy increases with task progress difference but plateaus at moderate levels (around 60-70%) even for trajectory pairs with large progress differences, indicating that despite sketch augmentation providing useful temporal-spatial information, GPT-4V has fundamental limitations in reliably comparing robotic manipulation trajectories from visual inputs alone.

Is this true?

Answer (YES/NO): NO